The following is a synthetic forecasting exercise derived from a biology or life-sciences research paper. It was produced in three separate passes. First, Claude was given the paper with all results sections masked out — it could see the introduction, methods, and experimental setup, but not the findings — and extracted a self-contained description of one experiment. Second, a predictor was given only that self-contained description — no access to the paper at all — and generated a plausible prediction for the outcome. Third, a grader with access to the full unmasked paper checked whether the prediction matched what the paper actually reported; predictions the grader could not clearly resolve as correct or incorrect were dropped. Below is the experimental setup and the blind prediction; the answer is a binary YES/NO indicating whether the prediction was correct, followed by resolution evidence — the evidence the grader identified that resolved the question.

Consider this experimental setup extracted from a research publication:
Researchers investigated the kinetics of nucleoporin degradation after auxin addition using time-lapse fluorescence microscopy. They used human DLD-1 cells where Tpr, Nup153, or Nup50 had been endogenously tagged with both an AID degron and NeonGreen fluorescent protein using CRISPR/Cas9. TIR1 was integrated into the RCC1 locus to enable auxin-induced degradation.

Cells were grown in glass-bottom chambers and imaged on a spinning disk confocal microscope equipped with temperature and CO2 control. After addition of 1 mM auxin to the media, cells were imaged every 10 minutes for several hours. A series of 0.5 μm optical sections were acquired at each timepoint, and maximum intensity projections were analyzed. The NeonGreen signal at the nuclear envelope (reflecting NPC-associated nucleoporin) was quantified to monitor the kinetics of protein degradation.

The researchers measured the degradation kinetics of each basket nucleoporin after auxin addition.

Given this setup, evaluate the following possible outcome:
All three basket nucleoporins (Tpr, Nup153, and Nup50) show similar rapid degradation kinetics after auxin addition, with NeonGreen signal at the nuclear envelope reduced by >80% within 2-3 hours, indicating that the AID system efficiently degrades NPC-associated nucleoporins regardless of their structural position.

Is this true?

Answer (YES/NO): NO